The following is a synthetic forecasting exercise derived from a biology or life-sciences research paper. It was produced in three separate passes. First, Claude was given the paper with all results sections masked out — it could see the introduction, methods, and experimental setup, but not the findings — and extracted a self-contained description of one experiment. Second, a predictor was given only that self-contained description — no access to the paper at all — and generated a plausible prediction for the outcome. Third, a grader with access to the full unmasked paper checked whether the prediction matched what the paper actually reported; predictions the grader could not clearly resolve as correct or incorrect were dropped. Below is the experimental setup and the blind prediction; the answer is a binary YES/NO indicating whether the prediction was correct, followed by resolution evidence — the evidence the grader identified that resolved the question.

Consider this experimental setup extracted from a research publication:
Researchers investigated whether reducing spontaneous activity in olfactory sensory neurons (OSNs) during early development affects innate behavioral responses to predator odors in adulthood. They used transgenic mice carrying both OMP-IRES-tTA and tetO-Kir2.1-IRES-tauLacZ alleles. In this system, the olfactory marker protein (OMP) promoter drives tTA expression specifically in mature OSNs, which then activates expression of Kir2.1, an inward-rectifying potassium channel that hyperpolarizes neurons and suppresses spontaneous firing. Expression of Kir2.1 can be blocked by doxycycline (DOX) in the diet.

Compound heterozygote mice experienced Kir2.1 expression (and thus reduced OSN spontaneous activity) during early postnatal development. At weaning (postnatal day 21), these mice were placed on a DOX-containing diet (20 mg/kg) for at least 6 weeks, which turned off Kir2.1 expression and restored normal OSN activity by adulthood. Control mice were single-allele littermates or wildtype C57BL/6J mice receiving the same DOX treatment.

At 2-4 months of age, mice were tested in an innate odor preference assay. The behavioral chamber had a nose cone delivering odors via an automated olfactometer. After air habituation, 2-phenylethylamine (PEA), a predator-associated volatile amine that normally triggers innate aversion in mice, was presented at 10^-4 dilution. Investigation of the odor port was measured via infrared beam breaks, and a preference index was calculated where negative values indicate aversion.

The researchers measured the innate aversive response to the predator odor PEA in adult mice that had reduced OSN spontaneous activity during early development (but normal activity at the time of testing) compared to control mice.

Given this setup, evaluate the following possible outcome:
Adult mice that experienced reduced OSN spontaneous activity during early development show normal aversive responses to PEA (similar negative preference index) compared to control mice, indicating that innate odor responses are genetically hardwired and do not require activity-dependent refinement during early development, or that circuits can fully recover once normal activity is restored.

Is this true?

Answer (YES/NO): NO